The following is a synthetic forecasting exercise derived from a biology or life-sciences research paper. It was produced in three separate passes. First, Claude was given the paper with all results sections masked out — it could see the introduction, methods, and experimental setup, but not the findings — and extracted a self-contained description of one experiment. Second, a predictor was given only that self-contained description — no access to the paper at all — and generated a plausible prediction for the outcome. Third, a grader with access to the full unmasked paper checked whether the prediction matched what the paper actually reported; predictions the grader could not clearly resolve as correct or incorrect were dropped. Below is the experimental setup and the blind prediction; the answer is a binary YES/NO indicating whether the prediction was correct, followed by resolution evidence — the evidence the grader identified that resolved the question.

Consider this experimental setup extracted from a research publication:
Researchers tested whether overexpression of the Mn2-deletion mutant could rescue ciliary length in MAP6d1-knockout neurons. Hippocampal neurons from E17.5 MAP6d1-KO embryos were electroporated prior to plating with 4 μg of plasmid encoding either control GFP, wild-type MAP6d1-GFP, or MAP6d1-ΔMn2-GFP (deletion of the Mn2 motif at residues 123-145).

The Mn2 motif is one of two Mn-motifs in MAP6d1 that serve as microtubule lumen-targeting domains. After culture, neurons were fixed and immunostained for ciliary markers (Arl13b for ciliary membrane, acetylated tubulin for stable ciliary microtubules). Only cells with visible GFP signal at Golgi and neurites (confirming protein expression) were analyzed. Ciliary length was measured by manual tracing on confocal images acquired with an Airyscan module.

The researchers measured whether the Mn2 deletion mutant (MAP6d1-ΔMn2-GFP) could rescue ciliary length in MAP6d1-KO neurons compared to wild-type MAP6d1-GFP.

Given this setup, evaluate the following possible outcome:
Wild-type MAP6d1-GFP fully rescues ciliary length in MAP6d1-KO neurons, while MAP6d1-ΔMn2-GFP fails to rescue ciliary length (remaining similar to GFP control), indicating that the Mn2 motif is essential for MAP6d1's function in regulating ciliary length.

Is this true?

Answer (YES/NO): NO